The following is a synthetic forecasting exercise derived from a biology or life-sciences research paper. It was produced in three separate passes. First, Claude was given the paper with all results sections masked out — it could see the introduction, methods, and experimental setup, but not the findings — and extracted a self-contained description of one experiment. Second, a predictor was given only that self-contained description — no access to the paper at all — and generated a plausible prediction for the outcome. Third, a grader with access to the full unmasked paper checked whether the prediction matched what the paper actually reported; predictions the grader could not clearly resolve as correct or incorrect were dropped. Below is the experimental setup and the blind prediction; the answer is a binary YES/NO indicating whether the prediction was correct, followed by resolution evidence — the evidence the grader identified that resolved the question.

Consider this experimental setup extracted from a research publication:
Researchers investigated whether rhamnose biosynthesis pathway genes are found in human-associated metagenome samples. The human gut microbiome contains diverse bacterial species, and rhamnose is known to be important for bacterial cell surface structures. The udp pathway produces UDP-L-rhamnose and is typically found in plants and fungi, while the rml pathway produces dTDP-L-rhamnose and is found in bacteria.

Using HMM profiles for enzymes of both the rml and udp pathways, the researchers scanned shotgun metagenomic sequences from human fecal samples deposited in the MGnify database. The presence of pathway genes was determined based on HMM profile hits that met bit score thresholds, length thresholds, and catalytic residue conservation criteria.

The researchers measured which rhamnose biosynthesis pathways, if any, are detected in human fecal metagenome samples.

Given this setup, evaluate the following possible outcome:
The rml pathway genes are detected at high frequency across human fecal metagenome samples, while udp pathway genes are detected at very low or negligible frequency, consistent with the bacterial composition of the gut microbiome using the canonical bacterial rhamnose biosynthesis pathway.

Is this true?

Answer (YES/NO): YES